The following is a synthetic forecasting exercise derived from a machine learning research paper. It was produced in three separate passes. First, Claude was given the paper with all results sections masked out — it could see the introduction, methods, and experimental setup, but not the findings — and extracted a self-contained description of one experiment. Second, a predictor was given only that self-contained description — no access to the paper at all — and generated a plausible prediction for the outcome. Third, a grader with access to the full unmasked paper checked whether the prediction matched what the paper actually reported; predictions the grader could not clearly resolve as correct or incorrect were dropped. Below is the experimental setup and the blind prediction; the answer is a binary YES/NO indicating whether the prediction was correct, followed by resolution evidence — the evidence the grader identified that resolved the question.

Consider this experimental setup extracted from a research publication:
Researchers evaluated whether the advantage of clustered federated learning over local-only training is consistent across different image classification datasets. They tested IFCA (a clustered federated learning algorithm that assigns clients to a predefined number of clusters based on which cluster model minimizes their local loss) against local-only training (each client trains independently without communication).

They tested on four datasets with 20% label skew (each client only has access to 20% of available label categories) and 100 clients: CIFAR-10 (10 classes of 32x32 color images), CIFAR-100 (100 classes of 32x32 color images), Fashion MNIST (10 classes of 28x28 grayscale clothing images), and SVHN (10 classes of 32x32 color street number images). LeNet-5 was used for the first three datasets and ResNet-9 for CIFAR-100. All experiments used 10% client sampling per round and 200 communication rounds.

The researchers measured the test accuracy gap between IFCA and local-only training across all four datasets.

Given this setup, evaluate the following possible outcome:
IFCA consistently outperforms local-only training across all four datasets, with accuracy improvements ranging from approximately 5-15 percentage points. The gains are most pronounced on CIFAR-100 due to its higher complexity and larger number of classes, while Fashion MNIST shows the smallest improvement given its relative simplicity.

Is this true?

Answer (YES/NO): NO